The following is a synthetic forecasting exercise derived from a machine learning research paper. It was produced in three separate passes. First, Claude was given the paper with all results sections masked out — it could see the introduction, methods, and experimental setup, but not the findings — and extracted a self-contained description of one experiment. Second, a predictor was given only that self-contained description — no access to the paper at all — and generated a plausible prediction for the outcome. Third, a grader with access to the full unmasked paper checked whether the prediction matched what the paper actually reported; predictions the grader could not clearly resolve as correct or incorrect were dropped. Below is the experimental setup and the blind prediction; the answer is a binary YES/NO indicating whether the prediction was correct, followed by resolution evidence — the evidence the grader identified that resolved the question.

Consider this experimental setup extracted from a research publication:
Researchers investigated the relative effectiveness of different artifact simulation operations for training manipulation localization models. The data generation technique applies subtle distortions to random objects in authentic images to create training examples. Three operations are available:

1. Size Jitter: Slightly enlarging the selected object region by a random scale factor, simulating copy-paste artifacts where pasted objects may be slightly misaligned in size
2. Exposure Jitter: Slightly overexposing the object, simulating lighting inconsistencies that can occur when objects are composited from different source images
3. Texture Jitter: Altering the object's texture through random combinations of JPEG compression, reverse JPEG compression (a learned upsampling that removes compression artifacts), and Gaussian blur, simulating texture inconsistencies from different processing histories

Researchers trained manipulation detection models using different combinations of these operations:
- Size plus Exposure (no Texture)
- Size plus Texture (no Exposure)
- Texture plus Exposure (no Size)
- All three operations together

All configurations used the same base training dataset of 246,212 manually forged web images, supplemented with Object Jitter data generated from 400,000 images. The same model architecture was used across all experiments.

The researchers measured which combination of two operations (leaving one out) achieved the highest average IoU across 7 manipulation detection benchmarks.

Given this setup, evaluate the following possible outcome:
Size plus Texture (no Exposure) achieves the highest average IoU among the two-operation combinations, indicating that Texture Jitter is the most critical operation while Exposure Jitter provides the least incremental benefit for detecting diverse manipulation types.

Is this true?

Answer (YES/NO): NO